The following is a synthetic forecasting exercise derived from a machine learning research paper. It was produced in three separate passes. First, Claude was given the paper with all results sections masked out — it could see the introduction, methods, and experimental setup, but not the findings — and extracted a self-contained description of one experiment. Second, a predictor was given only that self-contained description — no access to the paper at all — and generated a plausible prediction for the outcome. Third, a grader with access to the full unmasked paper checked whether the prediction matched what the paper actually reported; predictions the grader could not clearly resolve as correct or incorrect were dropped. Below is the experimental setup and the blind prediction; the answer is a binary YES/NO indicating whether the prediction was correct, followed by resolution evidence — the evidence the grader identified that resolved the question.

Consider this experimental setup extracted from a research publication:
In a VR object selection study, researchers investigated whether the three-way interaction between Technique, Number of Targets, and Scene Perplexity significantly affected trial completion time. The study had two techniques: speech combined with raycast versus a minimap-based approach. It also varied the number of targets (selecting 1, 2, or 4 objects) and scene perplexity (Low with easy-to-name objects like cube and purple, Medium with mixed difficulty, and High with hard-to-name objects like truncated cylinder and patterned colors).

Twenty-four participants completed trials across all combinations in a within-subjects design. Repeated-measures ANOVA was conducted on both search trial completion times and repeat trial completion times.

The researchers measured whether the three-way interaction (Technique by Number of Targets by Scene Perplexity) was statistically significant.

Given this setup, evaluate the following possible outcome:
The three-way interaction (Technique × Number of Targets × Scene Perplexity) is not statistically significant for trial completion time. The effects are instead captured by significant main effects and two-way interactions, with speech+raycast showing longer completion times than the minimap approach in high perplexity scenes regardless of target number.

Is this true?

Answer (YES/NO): NO